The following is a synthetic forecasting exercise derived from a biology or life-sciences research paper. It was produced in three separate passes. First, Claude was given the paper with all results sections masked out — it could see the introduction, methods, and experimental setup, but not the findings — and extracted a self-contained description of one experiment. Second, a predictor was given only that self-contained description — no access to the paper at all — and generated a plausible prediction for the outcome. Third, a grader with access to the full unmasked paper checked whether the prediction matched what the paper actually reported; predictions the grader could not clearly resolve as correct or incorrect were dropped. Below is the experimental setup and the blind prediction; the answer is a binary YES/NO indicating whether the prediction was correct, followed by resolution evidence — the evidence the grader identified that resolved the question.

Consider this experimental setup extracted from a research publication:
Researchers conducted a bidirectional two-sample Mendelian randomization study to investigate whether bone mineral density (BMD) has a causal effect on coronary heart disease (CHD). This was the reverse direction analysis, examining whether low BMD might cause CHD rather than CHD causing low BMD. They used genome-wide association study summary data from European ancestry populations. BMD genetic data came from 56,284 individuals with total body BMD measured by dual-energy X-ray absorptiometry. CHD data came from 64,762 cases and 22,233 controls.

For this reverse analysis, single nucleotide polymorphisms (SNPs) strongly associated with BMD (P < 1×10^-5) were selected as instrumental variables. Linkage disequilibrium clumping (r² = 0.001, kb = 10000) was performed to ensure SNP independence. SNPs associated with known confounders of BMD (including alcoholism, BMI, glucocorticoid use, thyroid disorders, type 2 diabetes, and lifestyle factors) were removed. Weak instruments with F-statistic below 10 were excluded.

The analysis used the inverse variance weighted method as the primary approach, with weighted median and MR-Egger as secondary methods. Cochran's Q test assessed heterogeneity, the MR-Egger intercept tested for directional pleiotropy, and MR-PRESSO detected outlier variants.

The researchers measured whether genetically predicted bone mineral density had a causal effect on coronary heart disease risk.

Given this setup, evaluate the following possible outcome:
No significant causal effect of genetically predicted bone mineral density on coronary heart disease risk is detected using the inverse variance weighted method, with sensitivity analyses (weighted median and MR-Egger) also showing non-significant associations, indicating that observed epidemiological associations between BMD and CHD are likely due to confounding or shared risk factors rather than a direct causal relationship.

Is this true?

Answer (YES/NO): YES